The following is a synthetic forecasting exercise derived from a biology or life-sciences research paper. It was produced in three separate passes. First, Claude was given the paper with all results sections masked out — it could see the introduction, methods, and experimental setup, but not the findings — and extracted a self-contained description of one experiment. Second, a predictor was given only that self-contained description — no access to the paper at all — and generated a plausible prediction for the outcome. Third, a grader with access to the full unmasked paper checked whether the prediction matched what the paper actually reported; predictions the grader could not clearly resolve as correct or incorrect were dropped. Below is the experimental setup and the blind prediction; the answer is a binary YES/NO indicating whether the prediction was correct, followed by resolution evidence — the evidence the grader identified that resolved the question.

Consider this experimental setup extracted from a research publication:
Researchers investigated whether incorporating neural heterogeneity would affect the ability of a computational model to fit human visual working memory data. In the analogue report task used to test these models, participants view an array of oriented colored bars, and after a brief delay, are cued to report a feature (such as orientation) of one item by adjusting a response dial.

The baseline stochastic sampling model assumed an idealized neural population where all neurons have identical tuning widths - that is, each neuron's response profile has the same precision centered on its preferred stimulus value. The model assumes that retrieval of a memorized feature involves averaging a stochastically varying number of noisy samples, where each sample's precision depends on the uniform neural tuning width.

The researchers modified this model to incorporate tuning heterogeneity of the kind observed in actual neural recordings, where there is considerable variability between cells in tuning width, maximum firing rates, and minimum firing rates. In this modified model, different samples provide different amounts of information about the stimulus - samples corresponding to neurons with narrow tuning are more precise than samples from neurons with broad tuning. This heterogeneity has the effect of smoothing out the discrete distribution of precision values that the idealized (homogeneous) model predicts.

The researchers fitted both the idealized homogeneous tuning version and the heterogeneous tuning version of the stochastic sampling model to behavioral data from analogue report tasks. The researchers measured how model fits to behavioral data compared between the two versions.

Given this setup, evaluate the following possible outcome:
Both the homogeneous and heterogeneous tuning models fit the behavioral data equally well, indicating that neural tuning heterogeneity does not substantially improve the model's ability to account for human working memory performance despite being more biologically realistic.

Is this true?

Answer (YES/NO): NO